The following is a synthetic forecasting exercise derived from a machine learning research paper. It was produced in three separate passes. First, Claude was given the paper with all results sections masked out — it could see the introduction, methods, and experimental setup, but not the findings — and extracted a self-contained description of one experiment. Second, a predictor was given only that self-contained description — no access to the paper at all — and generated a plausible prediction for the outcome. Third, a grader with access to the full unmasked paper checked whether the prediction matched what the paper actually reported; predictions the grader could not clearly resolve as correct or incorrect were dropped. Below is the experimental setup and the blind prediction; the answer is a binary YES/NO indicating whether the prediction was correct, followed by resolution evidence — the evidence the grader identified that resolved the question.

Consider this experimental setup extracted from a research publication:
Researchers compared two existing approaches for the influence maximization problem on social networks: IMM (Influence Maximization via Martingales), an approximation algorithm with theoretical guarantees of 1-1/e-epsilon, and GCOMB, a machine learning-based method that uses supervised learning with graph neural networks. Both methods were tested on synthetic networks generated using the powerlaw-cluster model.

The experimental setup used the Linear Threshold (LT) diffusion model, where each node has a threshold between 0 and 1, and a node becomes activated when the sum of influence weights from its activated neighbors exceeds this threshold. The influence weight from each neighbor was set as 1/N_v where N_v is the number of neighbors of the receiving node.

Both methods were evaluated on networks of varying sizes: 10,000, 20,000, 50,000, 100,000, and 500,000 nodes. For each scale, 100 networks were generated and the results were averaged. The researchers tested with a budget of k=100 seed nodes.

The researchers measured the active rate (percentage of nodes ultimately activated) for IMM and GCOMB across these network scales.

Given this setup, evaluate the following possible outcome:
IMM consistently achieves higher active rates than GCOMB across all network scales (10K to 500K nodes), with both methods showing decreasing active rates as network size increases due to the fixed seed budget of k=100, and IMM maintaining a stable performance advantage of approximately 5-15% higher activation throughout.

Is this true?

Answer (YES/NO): NO